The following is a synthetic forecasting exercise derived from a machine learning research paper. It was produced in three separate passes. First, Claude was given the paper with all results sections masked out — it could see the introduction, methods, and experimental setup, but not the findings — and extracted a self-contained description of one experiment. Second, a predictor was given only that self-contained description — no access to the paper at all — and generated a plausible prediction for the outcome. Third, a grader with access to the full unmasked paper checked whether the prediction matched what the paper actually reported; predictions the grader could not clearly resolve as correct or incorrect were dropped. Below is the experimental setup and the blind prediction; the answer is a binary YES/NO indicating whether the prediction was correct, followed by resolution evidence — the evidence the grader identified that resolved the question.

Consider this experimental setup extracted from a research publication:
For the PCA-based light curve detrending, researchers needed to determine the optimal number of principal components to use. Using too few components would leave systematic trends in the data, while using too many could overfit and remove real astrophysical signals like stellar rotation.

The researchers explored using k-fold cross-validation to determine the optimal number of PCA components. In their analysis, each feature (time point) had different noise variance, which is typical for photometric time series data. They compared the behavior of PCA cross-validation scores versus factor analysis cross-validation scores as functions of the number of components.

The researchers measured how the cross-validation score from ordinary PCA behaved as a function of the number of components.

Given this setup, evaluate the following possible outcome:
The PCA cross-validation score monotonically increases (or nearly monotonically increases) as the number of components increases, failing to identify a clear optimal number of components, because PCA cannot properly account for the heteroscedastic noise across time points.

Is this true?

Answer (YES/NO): YES